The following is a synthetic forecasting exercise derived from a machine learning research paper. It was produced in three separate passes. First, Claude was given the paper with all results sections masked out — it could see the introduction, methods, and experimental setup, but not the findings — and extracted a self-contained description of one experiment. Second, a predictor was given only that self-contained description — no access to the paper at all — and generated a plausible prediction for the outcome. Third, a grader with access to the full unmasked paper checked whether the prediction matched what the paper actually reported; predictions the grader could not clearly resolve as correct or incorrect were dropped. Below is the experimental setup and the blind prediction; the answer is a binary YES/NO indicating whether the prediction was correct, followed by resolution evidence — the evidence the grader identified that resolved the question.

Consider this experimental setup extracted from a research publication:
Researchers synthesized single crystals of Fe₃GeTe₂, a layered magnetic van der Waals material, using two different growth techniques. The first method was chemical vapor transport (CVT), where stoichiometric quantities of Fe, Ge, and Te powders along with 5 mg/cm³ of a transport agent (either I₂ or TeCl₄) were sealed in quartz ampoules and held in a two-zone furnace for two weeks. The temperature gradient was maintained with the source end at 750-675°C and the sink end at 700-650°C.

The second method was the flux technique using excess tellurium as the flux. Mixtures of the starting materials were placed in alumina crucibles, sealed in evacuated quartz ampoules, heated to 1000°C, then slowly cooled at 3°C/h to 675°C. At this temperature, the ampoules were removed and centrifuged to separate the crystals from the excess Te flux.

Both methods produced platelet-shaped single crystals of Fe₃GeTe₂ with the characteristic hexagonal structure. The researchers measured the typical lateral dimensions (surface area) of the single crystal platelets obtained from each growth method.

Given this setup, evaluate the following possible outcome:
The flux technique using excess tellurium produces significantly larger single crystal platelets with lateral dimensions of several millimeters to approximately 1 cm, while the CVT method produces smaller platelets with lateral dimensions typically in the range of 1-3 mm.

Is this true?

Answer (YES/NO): YES